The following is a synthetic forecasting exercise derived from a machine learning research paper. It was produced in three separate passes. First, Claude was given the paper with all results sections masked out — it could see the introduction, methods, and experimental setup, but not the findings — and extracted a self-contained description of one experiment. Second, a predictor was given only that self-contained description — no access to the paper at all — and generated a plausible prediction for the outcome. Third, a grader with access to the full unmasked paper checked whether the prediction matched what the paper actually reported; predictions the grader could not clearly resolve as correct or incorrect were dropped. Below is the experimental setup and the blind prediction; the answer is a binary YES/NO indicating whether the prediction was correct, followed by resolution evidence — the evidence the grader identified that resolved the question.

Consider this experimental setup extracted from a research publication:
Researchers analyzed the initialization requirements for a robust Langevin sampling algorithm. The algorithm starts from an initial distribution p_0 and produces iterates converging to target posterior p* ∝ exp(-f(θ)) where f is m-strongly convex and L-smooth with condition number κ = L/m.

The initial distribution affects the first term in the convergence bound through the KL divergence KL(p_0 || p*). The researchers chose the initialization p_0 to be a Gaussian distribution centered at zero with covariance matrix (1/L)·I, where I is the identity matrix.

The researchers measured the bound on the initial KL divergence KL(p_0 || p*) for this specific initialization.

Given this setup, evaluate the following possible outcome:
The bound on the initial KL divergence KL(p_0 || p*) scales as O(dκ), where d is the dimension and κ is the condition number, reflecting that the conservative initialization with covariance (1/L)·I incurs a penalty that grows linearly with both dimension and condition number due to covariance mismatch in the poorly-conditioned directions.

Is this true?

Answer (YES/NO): NO